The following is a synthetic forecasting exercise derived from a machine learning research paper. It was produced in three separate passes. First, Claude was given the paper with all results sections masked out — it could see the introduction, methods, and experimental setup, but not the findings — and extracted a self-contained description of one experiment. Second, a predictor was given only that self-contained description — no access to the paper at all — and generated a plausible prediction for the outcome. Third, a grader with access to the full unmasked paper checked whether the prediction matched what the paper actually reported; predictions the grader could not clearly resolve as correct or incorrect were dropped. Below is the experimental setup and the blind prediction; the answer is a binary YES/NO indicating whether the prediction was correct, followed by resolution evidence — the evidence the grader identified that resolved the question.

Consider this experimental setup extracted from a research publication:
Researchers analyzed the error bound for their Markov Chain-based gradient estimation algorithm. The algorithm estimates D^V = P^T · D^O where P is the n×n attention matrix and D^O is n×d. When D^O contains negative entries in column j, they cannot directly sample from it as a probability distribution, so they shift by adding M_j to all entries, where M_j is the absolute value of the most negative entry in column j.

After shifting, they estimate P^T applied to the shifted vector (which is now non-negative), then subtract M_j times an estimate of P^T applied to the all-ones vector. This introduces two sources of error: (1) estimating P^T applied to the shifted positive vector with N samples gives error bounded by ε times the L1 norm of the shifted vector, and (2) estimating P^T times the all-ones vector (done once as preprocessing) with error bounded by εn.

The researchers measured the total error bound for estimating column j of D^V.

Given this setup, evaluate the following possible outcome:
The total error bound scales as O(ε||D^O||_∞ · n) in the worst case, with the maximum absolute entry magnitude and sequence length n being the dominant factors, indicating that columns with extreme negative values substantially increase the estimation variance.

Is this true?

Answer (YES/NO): NO